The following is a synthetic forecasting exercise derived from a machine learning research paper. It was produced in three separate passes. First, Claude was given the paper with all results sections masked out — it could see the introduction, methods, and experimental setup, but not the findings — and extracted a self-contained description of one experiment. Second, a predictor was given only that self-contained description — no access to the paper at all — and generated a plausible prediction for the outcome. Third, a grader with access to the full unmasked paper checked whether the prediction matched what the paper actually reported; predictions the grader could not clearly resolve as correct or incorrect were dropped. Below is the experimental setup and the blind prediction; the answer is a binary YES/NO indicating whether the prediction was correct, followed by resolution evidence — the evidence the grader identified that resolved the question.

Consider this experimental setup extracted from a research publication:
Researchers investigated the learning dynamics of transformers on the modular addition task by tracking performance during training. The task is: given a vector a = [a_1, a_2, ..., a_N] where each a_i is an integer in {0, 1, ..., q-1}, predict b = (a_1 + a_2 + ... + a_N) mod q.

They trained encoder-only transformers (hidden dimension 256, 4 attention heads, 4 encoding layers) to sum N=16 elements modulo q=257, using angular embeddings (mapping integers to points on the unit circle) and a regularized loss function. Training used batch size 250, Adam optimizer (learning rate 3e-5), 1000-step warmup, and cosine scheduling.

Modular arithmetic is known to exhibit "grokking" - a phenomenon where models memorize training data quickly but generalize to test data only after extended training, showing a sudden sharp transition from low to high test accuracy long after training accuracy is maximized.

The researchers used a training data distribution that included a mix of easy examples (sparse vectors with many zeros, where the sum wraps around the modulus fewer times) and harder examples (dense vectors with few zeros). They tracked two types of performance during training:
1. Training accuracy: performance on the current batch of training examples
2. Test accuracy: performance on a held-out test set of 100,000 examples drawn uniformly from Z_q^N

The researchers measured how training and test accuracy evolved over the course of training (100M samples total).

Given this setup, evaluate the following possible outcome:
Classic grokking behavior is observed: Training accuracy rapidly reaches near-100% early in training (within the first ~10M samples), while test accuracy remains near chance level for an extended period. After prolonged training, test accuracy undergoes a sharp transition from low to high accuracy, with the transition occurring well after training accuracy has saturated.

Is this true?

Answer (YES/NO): NO